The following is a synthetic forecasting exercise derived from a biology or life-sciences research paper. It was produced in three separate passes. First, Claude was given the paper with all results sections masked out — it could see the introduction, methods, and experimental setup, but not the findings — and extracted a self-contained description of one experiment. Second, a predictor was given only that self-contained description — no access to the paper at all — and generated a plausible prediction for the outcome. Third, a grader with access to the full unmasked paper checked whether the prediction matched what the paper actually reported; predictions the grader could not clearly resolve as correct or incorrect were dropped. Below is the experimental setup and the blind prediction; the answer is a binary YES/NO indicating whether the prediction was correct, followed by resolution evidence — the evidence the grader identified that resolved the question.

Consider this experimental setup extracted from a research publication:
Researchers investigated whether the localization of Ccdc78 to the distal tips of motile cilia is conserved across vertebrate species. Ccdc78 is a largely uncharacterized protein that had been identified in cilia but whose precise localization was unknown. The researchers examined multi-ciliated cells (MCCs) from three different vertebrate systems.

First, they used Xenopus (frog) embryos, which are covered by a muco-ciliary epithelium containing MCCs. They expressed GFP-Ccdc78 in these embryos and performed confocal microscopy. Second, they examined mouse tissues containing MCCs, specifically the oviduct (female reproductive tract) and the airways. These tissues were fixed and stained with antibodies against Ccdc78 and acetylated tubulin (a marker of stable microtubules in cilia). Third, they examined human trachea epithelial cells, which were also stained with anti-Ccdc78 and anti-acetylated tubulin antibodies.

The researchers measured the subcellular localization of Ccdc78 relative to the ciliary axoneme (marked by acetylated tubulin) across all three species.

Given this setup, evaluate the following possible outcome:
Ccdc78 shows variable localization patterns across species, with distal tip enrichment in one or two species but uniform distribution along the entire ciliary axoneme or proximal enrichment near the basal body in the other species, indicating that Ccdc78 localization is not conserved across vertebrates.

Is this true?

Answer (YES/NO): NO